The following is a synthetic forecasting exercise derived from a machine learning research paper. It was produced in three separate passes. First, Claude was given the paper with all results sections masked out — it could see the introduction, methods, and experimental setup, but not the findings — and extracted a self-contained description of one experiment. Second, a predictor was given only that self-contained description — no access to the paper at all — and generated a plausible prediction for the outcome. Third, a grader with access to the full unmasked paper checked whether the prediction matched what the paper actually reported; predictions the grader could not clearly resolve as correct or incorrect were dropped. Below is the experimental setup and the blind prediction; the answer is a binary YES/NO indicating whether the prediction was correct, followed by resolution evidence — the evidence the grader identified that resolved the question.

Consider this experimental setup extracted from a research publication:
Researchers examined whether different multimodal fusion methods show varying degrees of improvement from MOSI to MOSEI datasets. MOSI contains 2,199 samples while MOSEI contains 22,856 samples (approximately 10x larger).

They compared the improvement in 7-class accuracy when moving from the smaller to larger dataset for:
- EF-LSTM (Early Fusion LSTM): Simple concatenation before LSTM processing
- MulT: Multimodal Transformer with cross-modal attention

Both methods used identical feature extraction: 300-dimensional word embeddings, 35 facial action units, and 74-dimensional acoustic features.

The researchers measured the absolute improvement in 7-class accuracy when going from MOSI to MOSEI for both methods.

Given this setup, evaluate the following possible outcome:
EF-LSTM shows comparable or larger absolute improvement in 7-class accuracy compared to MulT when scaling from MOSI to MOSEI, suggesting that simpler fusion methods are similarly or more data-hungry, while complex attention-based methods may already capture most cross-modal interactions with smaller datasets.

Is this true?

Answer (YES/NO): YES